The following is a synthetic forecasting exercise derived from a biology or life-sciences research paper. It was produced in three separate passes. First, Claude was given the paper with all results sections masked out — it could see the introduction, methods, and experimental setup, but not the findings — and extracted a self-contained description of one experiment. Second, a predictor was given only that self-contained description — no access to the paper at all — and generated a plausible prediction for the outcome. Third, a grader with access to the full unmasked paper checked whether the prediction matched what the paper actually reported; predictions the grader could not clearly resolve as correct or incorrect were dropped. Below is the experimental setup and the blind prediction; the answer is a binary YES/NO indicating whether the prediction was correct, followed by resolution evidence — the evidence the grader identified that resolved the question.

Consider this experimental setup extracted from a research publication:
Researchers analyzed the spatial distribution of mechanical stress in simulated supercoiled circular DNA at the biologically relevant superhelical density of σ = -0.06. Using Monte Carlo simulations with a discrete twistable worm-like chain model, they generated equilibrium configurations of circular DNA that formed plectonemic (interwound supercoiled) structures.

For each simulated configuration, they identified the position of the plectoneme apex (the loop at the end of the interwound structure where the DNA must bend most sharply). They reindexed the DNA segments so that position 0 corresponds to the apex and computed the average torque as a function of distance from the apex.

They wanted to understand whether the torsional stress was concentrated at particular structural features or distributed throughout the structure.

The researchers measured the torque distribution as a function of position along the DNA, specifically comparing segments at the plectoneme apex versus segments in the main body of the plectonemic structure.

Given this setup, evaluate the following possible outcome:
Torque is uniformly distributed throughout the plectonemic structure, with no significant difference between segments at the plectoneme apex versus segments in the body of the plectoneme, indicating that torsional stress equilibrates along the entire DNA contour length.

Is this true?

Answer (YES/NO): YES